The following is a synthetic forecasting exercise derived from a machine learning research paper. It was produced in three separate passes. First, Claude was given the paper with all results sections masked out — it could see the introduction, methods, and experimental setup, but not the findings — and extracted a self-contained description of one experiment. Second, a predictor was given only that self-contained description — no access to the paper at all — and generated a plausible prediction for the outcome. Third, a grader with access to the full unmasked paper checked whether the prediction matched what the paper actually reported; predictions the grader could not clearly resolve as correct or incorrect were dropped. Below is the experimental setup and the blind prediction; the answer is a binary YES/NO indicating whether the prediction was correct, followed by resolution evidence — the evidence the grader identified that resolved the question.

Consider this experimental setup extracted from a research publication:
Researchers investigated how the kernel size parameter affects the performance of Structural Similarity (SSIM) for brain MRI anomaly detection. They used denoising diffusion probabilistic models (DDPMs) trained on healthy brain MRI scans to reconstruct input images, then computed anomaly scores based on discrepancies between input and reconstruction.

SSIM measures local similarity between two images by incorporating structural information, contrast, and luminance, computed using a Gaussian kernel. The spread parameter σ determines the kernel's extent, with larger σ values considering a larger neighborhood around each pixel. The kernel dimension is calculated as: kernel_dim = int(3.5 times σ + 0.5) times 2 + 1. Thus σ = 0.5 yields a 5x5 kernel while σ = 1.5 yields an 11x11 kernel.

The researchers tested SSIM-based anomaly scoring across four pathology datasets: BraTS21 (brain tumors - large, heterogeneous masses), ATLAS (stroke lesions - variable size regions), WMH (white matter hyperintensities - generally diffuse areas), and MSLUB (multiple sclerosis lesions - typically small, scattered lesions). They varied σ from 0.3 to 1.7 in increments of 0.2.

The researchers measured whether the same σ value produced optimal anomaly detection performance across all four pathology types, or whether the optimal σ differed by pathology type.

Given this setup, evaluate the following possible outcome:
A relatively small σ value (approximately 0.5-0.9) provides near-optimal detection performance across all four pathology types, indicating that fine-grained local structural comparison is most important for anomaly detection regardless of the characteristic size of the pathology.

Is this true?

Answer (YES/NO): NO